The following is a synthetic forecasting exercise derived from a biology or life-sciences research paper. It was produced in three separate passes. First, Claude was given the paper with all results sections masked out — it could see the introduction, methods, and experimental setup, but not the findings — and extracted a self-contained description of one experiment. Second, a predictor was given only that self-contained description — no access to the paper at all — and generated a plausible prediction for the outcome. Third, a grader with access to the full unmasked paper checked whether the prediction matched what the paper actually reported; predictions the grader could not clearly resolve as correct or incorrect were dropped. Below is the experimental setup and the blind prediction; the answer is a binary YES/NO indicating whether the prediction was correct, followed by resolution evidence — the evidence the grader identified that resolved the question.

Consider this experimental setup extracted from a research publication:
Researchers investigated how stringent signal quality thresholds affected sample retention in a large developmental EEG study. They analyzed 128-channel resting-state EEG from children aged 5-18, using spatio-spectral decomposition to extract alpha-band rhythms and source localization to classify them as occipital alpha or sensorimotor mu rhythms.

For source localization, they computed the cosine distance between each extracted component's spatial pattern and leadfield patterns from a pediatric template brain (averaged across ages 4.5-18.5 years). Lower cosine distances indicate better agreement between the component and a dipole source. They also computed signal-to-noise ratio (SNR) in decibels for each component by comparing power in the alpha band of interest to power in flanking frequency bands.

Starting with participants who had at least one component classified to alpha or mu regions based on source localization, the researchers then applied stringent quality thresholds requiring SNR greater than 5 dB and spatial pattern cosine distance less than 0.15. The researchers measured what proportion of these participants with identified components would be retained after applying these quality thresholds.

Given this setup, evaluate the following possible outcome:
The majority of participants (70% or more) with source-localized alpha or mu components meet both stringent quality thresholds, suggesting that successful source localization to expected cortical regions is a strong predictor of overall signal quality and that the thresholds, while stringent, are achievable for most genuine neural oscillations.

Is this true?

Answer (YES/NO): NO